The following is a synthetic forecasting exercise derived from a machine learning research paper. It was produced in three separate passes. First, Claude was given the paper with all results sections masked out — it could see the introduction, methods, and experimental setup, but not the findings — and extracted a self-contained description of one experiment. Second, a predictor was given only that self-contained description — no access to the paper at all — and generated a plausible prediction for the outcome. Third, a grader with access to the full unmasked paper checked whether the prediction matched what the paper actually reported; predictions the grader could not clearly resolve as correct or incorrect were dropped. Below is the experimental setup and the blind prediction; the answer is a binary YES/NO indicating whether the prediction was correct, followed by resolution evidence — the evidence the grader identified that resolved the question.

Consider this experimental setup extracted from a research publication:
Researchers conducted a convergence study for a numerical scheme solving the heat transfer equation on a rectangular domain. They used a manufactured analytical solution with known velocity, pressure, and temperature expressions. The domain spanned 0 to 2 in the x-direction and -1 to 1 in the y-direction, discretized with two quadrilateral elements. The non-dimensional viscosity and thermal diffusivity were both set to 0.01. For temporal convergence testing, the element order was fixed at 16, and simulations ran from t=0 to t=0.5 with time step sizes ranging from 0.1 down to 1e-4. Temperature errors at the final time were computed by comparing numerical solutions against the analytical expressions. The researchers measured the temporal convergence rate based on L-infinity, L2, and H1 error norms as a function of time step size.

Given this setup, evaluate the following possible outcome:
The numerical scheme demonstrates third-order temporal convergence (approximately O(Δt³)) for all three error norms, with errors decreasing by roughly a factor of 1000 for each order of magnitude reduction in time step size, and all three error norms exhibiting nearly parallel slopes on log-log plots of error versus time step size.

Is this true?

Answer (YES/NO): NO